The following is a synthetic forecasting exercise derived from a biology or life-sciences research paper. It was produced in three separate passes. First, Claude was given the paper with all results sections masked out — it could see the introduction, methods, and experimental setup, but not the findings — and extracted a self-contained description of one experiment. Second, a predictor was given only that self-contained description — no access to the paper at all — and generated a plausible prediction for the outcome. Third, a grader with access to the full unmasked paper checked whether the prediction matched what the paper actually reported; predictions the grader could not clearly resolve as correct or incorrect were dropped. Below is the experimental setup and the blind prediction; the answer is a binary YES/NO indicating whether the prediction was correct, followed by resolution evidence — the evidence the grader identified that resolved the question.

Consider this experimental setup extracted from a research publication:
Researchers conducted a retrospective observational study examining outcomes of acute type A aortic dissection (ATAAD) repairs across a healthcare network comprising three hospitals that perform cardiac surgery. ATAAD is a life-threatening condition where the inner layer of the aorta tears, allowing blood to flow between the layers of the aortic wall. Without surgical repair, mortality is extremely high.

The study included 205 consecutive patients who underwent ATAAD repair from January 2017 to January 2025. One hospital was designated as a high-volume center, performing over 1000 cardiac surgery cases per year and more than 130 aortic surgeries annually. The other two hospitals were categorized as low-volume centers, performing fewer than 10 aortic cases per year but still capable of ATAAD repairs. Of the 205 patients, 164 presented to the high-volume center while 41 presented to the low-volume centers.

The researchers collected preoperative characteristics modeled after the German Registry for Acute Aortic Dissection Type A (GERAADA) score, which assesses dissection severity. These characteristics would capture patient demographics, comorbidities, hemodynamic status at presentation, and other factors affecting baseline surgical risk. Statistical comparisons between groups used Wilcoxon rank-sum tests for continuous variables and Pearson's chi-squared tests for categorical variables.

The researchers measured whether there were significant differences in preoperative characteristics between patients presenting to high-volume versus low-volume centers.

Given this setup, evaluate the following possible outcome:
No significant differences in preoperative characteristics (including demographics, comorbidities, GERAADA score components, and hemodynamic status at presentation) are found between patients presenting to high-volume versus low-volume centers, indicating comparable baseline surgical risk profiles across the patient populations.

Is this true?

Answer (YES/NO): YES